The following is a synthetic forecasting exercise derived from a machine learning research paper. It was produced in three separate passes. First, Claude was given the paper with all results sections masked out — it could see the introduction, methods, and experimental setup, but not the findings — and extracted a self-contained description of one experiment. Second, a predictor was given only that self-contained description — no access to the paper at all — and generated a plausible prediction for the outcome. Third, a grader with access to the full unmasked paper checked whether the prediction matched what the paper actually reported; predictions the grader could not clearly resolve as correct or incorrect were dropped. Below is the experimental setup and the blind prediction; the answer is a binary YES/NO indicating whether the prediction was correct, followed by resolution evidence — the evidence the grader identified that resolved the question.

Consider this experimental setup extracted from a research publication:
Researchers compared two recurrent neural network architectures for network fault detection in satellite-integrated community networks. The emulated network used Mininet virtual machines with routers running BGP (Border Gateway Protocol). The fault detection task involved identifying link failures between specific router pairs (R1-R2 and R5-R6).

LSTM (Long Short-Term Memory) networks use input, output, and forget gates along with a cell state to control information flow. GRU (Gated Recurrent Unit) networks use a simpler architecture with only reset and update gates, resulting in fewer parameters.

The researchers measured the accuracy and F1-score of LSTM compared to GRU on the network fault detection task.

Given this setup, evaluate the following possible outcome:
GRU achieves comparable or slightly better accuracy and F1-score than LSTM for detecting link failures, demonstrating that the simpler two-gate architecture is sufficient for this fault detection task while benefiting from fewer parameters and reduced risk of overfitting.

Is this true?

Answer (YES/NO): YES